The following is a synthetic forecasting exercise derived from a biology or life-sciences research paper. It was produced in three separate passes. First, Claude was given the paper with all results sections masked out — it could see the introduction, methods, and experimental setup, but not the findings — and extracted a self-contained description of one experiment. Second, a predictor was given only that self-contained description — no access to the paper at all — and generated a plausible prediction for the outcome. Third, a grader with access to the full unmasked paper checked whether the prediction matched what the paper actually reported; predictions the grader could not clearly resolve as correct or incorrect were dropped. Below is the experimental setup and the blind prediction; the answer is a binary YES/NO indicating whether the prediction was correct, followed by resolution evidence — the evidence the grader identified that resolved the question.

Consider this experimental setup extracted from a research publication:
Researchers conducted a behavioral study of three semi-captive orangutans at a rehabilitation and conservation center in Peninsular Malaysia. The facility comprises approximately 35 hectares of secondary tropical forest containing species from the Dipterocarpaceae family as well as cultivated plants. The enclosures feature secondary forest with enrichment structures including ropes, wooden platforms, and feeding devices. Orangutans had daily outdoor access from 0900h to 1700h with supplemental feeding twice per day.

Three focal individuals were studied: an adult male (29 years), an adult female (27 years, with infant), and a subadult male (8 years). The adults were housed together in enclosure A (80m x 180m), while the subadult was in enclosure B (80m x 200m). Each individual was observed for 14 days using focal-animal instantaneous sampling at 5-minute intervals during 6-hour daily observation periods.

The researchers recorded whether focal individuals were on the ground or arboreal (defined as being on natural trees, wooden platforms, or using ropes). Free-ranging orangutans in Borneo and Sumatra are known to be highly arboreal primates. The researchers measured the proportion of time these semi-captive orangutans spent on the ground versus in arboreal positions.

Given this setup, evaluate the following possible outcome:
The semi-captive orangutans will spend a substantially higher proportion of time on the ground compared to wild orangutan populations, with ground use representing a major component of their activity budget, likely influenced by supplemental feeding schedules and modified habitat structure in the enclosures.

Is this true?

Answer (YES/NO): YES